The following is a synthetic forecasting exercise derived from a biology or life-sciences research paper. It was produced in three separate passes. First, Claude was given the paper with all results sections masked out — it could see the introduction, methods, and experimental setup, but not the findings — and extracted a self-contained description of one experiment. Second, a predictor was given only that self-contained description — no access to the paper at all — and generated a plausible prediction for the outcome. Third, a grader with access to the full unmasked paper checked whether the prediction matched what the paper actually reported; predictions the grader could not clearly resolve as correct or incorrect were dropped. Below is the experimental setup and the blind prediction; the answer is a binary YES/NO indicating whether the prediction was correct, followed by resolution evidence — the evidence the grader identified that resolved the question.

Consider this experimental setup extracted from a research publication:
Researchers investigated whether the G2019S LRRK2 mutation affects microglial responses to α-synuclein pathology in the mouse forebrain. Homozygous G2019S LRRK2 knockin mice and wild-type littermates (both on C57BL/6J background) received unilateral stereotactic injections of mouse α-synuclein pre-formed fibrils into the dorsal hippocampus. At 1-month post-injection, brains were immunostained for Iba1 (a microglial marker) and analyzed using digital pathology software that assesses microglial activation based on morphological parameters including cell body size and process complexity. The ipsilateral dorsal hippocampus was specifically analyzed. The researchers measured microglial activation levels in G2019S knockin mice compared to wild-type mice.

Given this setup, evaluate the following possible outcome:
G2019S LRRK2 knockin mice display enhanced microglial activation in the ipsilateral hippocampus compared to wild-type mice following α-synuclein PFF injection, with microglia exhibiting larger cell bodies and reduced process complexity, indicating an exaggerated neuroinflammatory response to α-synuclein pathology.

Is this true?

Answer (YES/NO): NO